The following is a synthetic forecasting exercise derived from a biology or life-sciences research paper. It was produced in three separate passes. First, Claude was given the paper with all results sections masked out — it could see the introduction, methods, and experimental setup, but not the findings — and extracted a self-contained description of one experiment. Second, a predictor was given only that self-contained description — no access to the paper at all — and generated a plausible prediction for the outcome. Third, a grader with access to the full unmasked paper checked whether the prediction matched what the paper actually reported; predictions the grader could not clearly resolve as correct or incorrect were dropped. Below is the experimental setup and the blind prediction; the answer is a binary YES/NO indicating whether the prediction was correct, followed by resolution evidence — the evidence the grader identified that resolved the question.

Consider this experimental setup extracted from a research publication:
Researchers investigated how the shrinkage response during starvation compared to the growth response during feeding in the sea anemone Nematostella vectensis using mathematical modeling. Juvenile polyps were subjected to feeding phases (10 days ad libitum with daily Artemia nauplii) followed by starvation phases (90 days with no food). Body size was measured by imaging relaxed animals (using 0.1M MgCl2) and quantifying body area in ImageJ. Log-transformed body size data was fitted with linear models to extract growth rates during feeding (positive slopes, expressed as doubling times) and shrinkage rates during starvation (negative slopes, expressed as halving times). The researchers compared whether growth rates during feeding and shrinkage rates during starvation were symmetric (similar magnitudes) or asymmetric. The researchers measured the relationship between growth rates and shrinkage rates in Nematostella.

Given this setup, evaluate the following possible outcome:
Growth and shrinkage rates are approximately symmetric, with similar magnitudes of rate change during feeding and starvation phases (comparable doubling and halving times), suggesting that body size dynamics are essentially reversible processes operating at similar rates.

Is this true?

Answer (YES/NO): NO